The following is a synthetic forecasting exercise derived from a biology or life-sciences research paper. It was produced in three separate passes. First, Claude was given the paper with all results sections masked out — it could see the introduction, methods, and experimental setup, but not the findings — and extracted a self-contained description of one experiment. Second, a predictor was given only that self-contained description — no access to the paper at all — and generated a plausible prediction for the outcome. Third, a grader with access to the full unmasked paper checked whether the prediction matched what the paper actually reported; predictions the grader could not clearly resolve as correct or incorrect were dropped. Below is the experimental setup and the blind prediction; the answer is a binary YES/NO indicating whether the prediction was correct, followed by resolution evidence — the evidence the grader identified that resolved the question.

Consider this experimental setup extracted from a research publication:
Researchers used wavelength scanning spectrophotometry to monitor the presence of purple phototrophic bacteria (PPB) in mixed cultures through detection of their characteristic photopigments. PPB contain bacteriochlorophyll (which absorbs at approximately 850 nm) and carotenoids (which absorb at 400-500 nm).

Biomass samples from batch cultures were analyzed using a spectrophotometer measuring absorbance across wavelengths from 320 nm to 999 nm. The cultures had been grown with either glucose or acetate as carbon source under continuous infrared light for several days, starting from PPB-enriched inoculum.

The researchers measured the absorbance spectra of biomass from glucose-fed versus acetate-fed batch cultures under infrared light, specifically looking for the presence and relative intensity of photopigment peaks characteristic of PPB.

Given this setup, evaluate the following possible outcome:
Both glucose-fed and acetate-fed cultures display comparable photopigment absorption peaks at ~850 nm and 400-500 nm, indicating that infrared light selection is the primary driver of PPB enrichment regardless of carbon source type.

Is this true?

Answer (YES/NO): NO